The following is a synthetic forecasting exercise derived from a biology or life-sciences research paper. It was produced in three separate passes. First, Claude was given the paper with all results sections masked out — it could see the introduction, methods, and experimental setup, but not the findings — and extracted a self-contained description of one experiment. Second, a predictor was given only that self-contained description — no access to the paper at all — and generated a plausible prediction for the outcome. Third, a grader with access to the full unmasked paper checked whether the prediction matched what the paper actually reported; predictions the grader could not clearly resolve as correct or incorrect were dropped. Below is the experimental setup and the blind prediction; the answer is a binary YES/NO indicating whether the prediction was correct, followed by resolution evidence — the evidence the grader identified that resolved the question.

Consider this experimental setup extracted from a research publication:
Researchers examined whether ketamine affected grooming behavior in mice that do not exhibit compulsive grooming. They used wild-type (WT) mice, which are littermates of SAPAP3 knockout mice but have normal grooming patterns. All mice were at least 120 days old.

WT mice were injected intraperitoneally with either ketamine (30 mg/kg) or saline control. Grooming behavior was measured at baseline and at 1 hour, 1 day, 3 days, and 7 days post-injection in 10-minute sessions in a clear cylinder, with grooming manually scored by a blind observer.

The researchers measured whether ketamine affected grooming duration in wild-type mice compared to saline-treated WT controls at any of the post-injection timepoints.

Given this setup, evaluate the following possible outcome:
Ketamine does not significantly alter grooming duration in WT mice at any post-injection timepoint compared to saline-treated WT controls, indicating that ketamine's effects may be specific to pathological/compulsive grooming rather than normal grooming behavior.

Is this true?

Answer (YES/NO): YES